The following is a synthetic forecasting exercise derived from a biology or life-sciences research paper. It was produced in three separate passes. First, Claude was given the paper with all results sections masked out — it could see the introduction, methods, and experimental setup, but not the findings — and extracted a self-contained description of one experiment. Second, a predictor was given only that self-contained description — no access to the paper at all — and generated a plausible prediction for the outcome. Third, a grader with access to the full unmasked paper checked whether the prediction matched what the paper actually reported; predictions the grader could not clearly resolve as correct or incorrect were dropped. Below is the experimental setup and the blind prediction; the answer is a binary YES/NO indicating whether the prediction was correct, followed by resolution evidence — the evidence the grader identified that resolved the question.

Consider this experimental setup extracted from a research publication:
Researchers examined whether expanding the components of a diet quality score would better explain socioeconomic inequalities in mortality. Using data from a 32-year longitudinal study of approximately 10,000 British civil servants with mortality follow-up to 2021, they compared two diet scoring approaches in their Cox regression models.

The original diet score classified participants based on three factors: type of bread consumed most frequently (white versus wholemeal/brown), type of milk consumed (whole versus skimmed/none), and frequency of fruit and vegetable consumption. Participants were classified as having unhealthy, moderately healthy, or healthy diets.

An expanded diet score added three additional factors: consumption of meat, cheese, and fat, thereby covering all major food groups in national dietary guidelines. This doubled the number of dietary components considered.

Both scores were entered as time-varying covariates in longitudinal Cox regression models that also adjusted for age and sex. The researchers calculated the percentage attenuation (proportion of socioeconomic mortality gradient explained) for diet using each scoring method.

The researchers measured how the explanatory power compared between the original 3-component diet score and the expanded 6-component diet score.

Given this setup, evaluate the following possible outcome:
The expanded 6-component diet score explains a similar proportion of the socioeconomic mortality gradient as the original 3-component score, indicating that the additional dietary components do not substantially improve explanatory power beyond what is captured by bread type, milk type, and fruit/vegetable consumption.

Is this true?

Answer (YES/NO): NO